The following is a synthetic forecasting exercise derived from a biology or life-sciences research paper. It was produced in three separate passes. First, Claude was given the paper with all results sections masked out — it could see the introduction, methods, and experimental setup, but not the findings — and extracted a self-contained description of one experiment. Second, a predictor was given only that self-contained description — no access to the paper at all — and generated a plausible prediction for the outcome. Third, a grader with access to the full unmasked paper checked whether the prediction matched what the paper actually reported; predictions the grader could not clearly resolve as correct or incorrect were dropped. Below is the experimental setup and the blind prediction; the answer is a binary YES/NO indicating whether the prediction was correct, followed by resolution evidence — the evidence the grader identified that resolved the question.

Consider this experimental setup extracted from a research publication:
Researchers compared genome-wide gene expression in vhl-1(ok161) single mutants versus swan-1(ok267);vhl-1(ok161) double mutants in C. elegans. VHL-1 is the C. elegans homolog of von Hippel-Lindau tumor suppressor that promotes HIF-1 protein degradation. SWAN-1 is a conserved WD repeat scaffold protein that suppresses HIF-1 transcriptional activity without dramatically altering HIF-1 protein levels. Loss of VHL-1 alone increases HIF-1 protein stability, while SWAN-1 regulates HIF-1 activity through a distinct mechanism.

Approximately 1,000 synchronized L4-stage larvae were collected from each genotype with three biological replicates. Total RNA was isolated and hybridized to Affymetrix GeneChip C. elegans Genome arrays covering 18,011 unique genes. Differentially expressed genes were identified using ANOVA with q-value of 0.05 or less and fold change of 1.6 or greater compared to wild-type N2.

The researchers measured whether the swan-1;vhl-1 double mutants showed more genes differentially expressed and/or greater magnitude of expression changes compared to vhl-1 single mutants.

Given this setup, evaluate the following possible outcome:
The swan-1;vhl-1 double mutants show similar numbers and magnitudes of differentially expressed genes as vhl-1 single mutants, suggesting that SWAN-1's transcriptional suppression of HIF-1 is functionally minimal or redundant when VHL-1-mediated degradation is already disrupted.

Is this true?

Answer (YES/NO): NO